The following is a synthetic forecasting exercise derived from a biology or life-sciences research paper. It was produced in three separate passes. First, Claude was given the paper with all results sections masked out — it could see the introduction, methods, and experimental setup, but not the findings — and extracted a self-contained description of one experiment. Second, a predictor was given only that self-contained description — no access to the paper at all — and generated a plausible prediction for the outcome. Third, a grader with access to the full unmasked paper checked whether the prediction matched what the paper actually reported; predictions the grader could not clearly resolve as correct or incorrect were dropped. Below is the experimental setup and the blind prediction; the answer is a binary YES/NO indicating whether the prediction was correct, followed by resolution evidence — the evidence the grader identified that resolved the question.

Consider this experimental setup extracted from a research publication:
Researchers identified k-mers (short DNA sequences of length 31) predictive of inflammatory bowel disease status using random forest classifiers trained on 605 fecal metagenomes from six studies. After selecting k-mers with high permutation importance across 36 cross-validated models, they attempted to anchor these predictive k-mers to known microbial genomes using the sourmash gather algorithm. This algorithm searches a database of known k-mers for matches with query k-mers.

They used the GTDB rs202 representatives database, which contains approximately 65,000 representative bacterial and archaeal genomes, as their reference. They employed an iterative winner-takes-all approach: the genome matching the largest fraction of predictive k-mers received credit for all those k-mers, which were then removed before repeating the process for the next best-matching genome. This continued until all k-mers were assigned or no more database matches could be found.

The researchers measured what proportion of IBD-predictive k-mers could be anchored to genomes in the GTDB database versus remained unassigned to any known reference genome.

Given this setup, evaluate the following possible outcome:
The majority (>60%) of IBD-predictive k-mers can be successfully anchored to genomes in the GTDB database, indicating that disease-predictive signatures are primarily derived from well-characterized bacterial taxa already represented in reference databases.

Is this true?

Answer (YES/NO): YES